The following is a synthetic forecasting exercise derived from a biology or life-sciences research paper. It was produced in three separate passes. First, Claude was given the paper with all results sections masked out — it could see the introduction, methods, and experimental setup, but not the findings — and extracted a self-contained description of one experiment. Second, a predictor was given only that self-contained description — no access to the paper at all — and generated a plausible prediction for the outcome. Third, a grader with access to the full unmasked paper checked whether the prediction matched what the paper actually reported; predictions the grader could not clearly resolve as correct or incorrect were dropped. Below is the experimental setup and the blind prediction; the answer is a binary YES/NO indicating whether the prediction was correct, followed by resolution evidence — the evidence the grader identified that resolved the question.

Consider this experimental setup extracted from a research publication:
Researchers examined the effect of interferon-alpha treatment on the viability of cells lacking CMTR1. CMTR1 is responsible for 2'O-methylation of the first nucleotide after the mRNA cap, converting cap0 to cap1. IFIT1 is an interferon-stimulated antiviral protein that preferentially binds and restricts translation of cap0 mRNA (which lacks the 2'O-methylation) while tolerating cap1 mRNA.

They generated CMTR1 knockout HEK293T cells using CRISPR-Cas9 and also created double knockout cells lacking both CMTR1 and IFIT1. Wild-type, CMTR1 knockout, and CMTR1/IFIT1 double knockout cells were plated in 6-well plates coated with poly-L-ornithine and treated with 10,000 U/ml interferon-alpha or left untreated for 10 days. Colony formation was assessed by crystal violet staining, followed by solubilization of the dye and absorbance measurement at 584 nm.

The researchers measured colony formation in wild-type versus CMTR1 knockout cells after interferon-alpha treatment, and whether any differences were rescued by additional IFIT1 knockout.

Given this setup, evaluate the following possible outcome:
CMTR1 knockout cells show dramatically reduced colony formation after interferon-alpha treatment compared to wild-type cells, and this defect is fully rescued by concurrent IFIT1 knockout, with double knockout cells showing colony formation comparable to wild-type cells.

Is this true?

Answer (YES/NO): NO